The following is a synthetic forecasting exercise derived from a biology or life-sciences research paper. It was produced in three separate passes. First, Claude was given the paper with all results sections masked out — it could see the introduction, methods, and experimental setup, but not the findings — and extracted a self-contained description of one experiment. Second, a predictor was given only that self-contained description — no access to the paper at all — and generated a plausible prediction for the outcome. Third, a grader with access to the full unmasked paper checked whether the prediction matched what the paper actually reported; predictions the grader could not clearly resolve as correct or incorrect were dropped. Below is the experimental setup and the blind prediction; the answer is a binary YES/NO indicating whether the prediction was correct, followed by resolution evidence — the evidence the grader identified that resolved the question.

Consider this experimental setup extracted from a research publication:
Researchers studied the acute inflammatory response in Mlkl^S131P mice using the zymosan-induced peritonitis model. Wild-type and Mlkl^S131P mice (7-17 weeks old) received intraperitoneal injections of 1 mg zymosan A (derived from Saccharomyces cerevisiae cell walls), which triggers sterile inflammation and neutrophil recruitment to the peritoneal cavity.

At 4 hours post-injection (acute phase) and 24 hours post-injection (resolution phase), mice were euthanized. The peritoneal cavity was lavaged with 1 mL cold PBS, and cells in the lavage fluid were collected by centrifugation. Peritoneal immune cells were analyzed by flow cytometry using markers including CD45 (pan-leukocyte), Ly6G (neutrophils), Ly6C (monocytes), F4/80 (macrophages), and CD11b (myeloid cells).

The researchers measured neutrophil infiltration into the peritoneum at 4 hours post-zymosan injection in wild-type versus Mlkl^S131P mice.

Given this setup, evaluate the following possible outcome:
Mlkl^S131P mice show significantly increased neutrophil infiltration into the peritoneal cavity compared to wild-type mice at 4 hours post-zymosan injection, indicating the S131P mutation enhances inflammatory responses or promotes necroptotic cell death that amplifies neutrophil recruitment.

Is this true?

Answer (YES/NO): NO